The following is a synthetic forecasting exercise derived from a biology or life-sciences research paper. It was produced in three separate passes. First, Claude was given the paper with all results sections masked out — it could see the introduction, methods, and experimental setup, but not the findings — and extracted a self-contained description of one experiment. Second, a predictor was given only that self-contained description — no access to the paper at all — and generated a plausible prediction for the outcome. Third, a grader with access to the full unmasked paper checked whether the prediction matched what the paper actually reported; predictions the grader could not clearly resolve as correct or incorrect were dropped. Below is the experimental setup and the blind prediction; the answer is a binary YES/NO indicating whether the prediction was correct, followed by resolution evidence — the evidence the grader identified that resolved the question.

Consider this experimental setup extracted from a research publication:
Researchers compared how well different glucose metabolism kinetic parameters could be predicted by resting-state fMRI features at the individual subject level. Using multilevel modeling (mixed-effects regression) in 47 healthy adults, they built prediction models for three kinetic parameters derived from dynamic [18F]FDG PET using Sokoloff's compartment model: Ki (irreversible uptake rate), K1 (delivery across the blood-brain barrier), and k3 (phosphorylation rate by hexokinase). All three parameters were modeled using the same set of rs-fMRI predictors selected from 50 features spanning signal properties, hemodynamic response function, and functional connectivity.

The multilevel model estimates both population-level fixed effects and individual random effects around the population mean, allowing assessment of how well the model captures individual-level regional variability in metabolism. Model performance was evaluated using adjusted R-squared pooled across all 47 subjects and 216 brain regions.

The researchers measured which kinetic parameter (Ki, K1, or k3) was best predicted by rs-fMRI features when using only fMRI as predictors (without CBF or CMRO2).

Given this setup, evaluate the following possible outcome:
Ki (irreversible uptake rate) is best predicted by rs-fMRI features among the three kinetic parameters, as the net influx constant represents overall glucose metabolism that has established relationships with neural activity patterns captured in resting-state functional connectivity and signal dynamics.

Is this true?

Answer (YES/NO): YES